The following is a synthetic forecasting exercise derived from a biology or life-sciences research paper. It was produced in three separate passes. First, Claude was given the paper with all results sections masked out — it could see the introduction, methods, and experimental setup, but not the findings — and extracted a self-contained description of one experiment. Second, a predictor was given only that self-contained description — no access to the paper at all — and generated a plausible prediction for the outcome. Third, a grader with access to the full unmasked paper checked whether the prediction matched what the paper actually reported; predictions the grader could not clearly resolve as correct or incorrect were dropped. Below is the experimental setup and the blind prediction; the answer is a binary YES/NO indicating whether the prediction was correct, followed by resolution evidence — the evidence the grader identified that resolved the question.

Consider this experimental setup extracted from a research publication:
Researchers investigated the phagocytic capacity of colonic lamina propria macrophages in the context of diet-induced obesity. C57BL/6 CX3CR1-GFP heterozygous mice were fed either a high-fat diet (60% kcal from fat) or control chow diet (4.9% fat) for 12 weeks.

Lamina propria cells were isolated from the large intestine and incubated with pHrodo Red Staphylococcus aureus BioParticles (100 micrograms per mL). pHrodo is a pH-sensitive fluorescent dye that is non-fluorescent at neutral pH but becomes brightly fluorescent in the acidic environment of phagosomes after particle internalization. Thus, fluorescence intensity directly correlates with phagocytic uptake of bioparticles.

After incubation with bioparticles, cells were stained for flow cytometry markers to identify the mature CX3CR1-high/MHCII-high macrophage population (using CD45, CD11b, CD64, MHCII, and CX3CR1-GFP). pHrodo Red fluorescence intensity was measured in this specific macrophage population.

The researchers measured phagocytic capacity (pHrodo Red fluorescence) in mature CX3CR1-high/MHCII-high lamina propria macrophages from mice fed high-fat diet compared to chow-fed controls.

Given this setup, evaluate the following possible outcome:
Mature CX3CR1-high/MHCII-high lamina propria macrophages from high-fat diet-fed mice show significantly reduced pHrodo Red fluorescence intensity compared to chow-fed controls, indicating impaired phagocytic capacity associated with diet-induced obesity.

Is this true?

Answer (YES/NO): NO